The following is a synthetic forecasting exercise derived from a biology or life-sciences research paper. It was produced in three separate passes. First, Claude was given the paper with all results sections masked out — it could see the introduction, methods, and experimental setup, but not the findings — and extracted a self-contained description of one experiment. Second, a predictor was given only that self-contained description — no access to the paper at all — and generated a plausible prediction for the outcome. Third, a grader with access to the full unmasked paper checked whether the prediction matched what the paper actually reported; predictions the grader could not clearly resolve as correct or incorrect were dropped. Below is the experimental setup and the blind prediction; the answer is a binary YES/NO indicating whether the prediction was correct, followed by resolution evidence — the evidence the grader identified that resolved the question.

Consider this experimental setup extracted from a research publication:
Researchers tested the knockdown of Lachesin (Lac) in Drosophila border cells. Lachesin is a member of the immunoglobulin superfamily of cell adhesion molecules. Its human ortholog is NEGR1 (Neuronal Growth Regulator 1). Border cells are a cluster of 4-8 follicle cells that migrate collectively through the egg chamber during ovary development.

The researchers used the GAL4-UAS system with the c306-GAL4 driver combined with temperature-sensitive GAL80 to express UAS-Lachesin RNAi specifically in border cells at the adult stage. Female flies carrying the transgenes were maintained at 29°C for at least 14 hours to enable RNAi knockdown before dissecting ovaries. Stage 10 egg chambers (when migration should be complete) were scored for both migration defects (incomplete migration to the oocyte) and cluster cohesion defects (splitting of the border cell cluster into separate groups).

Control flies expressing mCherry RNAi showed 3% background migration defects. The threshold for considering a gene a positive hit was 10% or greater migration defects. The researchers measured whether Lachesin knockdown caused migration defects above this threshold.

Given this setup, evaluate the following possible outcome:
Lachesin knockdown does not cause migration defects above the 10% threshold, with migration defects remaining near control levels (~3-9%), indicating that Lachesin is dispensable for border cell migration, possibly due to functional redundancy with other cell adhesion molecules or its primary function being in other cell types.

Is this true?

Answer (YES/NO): NO